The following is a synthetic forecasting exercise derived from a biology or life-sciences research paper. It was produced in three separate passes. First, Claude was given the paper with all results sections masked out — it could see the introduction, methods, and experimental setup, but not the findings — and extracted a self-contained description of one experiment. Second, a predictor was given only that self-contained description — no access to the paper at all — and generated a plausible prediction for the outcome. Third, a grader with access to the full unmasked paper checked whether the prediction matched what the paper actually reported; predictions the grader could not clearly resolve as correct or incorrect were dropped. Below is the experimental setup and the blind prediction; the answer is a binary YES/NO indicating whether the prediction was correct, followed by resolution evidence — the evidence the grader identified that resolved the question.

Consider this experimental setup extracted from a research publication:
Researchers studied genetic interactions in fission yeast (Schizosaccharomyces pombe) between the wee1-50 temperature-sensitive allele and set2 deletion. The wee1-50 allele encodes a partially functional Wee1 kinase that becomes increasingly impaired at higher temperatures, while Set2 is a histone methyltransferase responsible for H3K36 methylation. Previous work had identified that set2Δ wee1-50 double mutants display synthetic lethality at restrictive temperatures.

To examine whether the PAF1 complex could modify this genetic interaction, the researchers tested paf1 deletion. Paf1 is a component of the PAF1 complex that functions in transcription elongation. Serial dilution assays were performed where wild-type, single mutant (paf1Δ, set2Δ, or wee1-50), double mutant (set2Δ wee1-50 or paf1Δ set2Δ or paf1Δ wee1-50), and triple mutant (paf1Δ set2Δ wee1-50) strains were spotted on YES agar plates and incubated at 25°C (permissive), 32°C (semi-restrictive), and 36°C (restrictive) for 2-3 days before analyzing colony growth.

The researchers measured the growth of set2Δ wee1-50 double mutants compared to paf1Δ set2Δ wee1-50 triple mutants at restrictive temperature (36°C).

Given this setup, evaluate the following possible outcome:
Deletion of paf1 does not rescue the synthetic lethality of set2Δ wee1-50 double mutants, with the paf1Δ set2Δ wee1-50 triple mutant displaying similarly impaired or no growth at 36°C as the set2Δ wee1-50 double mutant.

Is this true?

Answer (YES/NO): NO